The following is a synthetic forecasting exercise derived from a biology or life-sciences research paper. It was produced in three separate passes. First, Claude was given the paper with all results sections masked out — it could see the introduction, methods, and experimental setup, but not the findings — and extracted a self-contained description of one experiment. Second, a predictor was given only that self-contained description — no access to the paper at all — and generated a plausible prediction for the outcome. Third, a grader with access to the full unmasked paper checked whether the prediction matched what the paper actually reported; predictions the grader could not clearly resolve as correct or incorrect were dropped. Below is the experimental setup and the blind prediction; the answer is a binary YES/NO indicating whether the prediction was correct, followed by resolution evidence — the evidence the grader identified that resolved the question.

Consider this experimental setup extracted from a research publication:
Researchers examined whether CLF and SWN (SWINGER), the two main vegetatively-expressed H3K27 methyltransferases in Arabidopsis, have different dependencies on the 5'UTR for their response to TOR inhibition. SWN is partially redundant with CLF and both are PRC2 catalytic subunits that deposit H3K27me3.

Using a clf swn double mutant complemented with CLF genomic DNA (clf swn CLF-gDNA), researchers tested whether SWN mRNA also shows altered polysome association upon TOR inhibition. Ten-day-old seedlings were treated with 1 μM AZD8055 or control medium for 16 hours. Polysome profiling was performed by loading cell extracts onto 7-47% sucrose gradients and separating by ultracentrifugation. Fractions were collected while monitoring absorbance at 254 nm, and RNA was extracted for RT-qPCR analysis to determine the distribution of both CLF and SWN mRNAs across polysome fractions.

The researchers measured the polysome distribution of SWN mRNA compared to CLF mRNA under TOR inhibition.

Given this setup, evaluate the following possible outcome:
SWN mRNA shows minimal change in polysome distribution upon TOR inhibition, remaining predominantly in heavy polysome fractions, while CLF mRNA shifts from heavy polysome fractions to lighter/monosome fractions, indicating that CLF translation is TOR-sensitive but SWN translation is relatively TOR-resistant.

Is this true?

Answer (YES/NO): YES